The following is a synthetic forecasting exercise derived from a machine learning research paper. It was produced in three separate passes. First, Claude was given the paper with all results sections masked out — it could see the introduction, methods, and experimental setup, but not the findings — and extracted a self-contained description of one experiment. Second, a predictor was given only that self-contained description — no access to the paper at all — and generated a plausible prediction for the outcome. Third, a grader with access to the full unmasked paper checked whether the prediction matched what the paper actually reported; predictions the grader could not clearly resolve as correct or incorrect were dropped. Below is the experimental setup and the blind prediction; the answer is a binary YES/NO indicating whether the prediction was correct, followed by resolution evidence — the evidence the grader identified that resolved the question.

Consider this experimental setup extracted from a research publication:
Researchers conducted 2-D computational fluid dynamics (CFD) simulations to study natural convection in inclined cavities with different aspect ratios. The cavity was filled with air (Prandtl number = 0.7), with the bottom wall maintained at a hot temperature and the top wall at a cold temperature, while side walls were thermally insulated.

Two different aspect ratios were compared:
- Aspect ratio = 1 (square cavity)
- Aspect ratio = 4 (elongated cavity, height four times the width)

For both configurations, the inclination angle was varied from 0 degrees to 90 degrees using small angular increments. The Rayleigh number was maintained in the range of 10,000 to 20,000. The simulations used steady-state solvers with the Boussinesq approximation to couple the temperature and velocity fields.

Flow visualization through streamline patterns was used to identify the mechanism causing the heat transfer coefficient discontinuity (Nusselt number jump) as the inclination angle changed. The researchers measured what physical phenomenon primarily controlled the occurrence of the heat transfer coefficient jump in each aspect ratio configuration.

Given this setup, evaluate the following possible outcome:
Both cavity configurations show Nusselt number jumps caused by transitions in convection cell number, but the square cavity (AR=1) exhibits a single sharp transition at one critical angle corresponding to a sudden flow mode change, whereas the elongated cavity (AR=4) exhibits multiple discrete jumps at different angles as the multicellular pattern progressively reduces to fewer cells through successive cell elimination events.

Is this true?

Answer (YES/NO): NO